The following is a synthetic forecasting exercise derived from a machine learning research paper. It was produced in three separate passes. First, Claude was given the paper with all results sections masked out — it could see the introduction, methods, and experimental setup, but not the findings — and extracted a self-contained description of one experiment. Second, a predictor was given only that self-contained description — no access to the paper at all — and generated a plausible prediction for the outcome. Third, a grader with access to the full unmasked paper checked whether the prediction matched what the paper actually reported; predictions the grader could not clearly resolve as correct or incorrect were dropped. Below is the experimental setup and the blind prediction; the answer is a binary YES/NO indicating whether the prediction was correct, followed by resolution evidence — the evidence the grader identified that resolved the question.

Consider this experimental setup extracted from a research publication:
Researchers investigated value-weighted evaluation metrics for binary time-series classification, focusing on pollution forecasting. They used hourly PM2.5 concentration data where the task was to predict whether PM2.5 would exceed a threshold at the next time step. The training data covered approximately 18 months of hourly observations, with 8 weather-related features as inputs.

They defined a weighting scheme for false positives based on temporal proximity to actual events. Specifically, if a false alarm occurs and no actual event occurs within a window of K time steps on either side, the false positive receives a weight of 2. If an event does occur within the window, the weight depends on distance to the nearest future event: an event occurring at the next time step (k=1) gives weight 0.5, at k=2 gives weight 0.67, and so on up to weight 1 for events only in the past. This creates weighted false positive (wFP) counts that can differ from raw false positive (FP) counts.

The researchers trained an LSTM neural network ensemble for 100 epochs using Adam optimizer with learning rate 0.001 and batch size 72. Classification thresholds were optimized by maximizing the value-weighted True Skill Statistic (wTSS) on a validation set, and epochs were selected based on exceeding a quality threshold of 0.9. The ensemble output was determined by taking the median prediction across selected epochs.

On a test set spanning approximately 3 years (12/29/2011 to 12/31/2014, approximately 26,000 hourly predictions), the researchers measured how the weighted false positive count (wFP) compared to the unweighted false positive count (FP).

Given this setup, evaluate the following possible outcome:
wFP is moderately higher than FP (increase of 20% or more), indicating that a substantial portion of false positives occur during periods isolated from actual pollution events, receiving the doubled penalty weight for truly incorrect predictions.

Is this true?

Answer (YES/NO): YES